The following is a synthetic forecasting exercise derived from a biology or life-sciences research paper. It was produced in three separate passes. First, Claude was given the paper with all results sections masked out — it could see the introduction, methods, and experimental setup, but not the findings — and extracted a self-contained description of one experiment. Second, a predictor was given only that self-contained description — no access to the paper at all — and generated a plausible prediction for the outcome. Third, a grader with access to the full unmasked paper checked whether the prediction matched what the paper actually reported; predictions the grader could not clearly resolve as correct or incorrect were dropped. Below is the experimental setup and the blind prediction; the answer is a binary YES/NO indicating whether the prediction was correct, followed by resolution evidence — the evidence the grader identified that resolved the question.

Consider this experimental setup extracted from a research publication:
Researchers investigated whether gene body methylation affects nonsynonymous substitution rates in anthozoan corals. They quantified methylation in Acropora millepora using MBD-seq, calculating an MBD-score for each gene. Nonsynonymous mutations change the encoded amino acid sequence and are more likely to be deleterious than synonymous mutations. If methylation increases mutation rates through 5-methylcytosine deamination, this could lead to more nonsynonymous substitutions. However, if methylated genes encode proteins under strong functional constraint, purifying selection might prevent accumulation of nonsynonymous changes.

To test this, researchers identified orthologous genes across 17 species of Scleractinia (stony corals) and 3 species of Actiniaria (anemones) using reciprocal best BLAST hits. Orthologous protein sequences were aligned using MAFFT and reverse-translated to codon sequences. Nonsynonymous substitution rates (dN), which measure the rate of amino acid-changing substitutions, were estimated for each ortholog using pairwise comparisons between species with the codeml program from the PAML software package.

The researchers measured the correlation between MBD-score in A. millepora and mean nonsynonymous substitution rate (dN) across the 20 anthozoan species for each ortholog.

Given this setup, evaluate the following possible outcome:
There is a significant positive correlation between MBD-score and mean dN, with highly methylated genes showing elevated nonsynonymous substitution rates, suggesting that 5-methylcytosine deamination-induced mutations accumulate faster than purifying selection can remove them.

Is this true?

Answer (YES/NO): NO